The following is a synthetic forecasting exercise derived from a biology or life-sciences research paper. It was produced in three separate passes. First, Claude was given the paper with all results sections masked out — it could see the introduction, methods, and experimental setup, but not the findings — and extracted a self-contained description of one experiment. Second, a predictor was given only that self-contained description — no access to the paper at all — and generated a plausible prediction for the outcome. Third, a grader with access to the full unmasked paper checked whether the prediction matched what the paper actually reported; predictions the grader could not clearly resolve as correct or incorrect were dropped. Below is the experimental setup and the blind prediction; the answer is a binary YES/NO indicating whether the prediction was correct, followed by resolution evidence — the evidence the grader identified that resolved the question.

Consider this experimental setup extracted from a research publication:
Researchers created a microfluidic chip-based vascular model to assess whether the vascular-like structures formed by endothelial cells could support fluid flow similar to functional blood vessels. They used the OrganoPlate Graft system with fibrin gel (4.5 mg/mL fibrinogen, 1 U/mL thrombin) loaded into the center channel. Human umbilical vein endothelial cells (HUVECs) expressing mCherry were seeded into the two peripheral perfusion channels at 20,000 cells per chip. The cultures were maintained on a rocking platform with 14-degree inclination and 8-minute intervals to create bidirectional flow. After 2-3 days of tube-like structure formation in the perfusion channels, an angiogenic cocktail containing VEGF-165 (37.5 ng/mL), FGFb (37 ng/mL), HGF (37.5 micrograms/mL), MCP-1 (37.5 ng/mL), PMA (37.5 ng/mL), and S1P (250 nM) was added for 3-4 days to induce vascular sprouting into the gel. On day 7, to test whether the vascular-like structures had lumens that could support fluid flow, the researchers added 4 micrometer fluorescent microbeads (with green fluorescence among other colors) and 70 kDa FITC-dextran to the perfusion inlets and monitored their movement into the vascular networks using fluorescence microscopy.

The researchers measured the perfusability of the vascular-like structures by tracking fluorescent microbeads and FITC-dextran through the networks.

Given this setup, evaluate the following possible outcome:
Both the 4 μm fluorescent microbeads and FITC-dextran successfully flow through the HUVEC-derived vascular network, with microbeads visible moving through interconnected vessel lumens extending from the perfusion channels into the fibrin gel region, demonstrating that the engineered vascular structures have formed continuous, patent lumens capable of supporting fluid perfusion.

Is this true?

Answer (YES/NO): NO